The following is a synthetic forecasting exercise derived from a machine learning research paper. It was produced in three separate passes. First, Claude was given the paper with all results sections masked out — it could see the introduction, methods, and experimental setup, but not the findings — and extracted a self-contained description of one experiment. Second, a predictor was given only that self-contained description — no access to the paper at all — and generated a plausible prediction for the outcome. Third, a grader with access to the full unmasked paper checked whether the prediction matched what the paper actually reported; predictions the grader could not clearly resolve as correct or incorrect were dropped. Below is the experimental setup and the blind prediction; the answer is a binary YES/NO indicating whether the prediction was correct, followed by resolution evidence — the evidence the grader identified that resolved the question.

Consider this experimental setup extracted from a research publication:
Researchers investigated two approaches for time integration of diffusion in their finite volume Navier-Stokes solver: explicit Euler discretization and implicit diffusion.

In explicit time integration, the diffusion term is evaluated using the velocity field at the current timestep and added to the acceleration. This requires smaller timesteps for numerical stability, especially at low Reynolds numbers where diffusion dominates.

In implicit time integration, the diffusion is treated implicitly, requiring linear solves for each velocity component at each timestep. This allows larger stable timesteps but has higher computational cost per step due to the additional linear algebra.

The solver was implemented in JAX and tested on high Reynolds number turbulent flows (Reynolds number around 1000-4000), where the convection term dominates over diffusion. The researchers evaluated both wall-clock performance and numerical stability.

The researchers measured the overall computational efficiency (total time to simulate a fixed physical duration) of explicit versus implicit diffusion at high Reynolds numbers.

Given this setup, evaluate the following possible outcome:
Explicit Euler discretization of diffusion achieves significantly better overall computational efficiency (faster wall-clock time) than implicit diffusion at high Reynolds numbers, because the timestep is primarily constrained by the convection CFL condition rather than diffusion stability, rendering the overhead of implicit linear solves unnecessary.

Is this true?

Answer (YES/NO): YES